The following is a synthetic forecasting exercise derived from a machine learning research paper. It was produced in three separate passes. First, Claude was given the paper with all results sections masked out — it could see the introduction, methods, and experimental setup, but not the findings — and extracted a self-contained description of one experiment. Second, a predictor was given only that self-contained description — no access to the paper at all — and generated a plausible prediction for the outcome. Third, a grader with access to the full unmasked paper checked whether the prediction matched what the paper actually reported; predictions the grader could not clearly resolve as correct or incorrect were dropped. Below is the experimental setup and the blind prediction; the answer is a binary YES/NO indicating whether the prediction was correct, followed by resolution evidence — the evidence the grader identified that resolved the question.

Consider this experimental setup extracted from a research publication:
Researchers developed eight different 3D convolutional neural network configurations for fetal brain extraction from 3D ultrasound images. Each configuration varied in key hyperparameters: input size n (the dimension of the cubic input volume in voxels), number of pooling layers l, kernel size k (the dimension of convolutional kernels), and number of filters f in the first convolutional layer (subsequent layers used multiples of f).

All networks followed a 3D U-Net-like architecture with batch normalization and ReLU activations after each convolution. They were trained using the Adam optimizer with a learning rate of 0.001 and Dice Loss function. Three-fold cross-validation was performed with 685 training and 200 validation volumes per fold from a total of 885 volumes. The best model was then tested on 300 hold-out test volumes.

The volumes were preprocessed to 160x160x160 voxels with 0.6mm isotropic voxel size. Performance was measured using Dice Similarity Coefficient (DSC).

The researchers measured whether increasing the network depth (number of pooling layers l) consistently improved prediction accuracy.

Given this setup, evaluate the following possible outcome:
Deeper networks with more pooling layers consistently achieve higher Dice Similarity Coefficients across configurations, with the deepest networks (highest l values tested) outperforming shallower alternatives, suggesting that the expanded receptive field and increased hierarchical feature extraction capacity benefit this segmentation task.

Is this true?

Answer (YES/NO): YES